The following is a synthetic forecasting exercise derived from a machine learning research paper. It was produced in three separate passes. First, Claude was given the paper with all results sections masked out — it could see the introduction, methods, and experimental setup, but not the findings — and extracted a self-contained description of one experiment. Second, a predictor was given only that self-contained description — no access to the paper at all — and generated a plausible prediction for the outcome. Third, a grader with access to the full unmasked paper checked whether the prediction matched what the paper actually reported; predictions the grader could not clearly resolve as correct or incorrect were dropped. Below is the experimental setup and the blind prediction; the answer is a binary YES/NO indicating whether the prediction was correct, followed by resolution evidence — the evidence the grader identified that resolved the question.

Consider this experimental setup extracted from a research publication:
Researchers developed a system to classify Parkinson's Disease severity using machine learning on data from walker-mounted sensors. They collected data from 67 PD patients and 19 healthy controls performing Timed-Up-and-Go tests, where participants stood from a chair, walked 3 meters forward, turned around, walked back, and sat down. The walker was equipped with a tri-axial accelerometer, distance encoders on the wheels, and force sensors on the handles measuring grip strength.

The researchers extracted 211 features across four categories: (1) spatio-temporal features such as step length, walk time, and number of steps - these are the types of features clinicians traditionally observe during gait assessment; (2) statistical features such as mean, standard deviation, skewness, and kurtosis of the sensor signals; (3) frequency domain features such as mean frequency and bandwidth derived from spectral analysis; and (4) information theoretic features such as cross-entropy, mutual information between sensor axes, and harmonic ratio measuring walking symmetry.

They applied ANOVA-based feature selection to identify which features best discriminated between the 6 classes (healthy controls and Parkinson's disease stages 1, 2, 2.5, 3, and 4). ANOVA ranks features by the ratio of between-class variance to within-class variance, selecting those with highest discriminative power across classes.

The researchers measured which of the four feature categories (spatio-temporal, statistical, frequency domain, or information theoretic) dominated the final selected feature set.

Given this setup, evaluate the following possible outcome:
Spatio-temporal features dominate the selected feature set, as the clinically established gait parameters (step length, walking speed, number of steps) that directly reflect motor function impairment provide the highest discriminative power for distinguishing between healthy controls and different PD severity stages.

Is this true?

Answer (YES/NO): NO